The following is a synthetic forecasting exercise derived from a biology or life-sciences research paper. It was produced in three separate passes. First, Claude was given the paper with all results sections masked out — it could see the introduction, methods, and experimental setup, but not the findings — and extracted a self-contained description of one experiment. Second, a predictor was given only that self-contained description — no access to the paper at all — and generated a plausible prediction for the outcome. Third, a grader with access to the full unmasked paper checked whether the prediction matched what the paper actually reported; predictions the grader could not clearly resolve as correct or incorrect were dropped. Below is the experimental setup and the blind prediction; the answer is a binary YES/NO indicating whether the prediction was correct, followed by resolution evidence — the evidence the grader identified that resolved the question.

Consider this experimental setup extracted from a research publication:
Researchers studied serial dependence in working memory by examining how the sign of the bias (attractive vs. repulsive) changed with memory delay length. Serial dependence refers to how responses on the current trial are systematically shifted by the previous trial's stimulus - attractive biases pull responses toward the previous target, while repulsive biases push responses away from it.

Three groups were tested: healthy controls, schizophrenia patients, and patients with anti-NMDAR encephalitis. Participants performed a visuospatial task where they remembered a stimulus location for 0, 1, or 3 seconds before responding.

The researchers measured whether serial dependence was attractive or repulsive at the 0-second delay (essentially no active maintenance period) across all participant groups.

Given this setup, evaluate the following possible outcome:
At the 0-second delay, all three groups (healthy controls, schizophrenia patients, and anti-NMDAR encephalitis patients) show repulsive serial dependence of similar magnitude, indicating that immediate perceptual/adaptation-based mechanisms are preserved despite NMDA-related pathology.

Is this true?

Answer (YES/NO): YES